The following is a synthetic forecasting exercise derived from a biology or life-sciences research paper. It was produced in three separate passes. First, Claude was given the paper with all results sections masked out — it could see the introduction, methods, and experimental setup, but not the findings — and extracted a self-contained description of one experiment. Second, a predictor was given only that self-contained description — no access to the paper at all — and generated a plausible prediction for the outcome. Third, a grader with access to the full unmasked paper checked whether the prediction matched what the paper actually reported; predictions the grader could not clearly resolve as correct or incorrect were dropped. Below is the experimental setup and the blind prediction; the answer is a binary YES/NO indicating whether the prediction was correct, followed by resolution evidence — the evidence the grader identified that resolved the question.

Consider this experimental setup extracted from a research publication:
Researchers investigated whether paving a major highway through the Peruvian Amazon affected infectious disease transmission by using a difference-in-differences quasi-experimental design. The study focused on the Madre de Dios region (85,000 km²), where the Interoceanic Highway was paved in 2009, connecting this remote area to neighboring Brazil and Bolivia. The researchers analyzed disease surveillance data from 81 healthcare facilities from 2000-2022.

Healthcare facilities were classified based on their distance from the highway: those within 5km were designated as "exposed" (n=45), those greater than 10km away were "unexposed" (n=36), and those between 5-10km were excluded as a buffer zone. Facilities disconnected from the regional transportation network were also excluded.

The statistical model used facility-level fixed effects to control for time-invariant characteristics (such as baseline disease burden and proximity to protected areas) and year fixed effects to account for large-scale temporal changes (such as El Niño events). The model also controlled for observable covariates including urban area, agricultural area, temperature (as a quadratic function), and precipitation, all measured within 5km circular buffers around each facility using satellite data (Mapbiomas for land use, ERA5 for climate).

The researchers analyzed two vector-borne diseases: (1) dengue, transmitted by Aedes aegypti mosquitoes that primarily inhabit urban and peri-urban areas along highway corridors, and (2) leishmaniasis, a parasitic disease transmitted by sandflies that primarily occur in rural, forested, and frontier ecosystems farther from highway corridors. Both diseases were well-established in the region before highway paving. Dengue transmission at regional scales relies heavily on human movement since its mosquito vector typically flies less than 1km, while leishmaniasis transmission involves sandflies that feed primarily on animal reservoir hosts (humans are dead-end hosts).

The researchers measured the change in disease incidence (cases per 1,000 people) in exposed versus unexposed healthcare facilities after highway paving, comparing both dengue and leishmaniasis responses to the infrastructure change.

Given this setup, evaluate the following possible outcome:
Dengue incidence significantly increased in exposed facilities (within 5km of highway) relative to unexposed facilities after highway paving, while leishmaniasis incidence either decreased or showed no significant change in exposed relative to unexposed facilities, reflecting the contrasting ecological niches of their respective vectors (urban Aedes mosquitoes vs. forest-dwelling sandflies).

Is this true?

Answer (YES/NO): YES